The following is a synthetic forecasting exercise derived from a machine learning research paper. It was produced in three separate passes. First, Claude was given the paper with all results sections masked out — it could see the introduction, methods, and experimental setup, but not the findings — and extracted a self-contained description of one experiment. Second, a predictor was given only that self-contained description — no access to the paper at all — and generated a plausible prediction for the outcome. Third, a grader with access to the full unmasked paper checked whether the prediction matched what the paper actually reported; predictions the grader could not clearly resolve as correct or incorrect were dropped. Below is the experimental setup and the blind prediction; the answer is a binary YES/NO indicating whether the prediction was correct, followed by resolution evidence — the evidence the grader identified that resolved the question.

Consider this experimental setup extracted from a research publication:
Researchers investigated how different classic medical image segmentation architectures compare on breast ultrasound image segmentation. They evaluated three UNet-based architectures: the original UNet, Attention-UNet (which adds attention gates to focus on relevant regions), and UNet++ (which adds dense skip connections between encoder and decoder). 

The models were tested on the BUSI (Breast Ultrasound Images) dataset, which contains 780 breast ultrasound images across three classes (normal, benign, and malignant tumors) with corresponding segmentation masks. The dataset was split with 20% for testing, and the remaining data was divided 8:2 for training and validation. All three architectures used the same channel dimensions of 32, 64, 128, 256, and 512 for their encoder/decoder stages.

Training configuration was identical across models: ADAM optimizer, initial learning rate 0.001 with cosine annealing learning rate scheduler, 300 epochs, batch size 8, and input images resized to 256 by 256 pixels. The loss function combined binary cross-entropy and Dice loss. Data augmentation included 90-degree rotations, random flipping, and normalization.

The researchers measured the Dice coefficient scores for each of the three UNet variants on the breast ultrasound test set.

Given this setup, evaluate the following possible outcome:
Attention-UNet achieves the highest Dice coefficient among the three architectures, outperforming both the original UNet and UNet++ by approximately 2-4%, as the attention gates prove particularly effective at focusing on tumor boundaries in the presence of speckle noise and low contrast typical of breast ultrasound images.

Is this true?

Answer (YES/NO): NO